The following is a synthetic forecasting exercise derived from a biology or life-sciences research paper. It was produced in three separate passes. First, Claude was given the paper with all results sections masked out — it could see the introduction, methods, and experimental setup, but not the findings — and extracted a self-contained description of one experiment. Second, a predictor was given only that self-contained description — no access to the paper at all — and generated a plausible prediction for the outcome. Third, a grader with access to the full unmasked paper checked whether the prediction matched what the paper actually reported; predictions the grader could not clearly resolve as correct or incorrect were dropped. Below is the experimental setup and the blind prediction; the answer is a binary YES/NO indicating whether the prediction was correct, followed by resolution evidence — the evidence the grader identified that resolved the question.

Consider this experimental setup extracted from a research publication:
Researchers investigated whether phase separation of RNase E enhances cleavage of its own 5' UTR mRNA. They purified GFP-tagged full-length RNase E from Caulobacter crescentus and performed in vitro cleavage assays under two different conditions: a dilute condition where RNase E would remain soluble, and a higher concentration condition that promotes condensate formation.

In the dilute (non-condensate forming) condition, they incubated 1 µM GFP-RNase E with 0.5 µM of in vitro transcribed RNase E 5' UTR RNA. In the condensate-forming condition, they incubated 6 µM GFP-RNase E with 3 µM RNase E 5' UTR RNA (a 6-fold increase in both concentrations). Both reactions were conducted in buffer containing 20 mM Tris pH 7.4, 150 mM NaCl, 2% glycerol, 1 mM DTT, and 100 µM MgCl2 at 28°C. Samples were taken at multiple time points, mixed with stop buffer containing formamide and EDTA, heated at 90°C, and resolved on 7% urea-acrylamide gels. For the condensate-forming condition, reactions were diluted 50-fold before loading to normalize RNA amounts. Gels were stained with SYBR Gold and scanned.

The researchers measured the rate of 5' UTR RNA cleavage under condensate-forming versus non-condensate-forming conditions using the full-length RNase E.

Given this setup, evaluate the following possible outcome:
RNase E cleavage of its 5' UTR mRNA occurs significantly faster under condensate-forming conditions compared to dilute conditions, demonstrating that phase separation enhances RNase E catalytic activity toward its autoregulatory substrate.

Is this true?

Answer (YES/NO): YES